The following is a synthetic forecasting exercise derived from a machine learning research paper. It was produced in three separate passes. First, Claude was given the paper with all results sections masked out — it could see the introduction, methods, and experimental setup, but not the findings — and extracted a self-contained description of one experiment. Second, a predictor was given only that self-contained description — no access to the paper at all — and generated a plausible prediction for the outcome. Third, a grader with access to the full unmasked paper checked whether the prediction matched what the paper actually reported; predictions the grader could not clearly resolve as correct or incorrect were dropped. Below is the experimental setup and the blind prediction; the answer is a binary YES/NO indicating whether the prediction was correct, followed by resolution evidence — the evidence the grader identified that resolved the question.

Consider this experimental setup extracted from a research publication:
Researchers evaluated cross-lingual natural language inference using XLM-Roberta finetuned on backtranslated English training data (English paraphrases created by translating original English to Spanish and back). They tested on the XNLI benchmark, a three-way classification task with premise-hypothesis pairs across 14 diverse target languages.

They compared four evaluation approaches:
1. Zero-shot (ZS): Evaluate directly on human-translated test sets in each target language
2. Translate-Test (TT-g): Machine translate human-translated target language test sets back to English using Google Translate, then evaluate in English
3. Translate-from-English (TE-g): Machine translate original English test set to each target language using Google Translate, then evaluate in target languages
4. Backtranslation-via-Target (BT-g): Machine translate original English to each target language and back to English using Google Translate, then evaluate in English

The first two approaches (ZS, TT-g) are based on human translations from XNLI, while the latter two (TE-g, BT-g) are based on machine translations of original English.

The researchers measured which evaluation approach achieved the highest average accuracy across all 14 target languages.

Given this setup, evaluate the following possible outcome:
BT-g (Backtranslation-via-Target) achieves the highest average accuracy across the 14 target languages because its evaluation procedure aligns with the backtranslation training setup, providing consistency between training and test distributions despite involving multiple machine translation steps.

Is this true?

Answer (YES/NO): YES